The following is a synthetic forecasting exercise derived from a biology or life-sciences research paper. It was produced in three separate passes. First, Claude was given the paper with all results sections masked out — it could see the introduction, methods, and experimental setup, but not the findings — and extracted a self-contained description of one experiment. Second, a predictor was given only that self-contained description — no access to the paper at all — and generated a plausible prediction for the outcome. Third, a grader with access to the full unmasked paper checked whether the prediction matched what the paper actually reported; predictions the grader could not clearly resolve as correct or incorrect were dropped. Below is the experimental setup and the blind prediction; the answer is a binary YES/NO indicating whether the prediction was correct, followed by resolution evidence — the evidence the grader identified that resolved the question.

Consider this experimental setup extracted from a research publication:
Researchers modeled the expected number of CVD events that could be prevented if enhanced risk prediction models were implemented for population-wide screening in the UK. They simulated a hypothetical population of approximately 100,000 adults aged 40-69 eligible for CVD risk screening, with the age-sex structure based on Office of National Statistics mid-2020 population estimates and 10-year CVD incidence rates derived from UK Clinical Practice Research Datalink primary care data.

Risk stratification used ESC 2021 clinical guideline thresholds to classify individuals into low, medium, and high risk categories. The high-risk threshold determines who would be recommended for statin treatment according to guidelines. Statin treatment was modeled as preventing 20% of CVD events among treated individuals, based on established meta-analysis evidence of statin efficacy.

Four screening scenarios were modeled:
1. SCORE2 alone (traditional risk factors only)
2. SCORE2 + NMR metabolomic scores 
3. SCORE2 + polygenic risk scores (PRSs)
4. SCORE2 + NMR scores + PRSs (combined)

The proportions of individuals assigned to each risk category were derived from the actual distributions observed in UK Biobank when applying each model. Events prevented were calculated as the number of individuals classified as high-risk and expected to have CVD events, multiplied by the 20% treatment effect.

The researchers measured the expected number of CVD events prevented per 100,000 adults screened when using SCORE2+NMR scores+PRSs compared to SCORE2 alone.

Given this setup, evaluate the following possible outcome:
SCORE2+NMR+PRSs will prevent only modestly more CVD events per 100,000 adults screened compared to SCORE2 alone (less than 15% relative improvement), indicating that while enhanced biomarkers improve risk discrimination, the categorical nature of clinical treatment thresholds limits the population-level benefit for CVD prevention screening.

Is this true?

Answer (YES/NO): NO